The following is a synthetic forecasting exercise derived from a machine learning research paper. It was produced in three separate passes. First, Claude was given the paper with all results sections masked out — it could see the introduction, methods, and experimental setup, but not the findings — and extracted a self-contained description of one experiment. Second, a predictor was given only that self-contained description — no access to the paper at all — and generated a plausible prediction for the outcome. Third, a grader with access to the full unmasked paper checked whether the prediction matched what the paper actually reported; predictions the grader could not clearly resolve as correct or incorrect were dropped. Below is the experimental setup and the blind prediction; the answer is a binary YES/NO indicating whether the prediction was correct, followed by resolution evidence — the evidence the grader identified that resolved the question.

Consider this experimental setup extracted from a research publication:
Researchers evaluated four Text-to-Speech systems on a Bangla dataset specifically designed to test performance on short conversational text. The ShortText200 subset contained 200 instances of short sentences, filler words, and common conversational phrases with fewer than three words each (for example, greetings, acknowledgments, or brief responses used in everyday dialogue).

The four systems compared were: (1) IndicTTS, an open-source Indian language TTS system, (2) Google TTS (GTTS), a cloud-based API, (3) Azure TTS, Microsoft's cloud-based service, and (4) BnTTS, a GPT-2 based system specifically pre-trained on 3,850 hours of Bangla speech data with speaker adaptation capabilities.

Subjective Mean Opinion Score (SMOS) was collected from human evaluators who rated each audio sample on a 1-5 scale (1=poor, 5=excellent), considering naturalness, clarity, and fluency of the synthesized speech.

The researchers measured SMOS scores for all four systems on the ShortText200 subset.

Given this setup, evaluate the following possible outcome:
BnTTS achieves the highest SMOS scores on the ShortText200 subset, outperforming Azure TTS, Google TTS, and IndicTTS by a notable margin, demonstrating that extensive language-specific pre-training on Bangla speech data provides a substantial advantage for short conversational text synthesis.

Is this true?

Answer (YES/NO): YES